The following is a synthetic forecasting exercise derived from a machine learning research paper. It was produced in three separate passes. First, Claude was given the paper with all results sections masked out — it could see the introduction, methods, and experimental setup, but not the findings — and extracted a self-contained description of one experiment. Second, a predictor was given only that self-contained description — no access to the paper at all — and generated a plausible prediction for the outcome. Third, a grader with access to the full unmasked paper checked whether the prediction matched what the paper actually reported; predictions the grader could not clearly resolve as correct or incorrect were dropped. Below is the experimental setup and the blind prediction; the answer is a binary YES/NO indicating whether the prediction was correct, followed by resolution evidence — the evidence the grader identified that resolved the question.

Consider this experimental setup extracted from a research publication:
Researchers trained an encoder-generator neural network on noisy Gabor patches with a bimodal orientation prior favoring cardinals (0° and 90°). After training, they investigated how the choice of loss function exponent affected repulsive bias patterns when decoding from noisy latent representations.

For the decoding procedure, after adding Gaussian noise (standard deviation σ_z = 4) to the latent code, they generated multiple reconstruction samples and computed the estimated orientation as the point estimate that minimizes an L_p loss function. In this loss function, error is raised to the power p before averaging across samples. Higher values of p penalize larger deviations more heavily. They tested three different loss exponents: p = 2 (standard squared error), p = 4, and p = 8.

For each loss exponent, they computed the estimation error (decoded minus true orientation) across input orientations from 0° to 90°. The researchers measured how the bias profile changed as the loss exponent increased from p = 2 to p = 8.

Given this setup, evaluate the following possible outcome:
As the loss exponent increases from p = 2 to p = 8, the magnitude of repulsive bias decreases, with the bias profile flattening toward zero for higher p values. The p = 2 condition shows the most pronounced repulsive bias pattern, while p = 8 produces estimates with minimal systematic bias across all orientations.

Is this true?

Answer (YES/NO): NO